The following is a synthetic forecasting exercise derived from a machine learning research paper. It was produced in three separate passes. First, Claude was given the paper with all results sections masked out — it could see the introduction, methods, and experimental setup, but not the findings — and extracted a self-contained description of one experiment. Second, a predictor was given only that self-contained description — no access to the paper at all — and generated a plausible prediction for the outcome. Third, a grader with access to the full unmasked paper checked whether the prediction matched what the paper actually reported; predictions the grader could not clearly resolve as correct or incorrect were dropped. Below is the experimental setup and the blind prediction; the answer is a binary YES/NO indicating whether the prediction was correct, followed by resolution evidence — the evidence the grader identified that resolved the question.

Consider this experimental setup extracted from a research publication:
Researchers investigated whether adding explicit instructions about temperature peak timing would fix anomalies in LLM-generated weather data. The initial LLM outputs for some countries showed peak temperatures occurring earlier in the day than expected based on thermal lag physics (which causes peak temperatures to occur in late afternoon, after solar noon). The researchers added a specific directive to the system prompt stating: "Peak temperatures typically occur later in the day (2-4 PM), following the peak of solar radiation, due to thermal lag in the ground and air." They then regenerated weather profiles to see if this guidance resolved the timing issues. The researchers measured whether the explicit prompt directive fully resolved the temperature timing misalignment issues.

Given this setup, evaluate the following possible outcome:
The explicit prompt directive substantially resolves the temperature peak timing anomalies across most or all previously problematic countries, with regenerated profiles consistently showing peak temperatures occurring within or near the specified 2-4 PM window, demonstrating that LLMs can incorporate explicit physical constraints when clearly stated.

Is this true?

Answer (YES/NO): NO